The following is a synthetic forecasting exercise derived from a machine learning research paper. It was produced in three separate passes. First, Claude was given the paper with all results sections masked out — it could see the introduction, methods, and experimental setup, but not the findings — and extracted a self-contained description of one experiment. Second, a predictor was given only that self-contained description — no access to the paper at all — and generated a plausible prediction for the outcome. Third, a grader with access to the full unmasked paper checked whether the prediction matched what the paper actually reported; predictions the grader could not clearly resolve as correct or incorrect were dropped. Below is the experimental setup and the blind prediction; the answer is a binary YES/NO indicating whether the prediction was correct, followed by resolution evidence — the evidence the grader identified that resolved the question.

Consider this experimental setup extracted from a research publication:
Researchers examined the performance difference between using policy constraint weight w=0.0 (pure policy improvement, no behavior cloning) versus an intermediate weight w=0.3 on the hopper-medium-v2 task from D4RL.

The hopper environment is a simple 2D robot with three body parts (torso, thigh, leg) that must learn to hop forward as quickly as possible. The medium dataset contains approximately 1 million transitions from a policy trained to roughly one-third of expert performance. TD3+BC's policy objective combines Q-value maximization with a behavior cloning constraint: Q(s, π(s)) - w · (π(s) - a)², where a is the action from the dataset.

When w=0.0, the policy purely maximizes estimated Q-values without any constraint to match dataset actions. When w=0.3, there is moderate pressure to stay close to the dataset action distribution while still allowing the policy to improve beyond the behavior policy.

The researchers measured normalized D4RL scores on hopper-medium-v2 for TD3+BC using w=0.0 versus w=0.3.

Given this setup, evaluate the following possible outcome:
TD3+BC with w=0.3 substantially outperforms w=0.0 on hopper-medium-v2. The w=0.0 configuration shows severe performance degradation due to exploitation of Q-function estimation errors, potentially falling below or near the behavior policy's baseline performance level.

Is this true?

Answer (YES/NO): YES